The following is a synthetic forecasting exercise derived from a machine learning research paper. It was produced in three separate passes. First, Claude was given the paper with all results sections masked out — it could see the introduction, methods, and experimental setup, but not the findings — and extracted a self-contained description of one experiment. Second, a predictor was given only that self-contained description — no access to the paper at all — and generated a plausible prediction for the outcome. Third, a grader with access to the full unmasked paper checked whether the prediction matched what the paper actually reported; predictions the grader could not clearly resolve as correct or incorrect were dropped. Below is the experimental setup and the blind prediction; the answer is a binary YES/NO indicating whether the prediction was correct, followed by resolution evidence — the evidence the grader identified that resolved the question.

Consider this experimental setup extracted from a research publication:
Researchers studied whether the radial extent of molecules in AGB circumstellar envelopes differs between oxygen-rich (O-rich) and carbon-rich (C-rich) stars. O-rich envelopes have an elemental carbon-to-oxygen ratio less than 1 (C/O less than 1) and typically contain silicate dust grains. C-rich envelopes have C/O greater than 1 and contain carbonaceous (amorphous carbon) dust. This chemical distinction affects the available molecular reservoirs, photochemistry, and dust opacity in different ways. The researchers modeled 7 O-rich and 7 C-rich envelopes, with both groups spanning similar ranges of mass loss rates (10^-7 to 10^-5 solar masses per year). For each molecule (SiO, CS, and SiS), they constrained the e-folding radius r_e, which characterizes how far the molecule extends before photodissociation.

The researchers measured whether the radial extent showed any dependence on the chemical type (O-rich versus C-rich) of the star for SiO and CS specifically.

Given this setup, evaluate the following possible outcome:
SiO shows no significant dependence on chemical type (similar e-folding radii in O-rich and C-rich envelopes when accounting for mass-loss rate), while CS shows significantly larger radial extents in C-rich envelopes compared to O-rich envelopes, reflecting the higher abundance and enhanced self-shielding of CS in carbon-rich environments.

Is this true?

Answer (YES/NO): NO